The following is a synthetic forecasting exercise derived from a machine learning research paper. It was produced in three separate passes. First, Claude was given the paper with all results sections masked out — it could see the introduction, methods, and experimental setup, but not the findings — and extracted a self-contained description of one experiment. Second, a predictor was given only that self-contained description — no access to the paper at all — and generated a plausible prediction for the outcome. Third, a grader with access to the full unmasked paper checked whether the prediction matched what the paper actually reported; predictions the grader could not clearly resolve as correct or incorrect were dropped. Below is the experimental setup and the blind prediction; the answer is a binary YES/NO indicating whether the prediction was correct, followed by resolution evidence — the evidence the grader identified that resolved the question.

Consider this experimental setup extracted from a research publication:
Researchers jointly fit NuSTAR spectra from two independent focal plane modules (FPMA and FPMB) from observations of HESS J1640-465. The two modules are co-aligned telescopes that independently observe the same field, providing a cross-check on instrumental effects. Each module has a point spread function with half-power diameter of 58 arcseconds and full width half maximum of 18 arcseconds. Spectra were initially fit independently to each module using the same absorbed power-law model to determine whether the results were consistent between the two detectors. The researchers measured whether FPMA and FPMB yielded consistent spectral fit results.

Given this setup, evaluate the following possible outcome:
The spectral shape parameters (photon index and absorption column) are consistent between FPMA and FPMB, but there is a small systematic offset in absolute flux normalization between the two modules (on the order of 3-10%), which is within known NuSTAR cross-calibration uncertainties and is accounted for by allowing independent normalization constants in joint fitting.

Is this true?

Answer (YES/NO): NO